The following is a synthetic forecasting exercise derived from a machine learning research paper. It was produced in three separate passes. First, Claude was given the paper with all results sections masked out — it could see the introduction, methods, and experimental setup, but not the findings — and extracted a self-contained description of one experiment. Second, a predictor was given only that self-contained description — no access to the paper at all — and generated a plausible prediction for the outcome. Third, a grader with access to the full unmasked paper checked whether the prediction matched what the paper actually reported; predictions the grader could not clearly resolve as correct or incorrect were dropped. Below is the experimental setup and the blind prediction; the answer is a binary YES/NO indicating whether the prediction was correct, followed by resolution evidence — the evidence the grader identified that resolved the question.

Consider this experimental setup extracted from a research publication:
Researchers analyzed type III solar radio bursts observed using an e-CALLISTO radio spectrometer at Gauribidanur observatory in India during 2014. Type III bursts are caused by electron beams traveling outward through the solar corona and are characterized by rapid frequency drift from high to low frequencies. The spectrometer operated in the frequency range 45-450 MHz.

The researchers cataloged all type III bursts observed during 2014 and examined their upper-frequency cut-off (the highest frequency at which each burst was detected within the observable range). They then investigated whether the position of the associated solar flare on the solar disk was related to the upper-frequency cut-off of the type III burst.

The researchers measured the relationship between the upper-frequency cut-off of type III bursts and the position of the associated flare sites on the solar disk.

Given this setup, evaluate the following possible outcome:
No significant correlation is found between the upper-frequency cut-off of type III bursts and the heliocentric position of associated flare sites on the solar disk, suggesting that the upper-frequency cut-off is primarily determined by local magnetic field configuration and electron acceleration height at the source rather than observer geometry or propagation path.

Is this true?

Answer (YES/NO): NO